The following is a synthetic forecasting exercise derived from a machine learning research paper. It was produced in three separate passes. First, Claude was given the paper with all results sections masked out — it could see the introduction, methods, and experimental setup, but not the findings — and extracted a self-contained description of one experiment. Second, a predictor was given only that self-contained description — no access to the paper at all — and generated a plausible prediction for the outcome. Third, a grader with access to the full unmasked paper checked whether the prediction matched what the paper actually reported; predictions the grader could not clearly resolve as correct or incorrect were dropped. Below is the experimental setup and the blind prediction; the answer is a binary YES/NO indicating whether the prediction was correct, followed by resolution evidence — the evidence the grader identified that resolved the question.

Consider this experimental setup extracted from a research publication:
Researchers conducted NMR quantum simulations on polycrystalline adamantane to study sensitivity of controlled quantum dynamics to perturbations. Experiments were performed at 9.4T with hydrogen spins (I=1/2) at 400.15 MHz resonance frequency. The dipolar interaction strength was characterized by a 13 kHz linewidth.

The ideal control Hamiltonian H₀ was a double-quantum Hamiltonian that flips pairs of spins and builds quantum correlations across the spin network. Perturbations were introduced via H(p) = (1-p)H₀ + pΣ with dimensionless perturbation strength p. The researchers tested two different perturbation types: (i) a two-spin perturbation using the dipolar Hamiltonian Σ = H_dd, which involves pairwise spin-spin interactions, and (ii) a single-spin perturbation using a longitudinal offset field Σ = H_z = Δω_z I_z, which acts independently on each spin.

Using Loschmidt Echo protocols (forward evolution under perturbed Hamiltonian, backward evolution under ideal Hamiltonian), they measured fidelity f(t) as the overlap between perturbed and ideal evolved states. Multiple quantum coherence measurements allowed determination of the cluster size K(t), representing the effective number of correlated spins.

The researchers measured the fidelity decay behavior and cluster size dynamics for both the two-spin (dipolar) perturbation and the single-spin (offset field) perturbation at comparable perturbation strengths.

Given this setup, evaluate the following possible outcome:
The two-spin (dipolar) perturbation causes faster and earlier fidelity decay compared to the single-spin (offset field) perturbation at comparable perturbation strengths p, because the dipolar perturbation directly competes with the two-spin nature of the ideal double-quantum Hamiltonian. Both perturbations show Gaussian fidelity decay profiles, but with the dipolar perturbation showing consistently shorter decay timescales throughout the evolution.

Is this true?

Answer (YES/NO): NO